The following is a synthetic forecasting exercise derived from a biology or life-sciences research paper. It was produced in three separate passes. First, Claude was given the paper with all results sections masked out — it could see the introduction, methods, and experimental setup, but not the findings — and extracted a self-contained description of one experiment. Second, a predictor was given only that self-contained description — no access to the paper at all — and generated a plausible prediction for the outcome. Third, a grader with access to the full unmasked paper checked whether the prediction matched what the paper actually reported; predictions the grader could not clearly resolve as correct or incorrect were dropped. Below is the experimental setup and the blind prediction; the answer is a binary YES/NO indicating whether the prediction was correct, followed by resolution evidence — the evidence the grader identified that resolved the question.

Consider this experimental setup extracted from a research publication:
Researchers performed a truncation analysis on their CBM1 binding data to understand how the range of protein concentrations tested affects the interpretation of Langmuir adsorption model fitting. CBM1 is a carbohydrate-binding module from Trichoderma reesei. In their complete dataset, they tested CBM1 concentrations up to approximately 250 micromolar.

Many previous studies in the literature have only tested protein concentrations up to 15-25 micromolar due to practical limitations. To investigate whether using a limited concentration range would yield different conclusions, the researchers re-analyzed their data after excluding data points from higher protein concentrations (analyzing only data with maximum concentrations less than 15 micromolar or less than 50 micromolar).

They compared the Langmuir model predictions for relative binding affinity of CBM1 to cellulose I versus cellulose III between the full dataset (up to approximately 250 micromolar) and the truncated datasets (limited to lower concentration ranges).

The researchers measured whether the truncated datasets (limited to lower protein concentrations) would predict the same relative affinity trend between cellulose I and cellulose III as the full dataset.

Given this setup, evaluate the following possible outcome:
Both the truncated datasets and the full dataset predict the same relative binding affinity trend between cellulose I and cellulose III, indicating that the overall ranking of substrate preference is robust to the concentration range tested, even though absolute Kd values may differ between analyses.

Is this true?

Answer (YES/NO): NO